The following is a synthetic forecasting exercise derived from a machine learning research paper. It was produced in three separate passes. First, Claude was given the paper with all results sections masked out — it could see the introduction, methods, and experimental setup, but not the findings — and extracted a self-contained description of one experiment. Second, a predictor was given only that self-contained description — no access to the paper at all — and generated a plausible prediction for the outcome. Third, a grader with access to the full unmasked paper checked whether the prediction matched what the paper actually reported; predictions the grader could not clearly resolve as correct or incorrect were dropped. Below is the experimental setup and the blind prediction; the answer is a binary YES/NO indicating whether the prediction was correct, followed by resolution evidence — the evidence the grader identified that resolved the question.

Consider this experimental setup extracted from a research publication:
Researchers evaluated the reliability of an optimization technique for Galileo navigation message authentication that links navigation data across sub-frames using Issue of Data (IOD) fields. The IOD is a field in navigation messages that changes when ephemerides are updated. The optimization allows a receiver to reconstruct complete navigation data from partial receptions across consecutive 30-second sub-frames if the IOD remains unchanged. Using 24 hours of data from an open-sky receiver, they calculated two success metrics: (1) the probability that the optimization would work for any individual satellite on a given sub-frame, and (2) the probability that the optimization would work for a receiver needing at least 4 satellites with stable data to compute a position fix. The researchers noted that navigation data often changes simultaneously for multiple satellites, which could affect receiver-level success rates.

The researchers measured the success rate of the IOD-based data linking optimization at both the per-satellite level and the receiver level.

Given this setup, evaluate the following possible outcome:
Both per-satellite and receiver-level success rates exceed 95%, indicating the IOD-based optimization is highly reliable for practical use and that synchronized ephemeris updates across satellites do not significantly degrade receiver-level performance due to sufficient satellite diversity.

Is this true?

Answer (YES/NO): YES